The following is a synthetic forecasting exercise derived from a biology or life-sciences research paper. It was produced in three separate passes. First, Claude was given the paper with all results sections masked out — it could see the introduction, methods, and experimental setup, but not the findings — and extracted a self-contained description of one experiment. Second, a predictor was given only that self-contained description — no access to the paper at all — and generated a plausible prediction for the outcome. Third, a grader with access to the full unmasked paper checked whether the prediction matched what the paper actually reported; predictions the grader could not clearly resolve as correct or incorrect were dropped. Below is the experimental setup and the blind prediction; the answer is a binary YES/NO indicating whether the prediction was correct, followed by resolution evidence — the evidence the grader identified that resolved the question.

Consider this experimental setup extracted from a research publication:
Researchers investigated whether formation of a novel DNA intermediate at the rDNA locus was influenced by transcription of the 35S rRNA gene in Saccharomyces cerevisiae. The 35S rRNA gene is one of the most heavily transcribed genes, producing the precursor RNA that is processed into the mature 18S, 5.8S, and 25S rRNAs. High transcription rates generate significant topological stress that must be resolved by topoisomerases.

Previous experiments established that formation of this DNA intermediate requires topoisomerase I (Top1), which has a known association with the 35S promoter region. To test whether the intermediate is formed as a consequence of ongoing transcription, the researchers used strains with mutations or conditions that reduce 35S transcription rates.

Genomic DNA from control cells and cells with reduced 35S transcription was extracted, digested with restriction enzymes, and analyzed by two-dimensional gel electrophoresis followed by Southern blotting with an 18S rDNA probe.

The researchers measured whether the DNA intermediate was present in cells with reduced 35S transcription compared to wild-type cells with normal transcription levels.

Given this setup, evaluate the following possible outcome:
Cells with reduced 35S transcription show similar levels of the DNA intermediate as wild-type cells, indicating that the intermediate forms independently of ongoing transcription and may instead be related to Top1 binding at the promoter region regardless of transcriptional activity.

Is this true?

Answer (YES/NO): YES